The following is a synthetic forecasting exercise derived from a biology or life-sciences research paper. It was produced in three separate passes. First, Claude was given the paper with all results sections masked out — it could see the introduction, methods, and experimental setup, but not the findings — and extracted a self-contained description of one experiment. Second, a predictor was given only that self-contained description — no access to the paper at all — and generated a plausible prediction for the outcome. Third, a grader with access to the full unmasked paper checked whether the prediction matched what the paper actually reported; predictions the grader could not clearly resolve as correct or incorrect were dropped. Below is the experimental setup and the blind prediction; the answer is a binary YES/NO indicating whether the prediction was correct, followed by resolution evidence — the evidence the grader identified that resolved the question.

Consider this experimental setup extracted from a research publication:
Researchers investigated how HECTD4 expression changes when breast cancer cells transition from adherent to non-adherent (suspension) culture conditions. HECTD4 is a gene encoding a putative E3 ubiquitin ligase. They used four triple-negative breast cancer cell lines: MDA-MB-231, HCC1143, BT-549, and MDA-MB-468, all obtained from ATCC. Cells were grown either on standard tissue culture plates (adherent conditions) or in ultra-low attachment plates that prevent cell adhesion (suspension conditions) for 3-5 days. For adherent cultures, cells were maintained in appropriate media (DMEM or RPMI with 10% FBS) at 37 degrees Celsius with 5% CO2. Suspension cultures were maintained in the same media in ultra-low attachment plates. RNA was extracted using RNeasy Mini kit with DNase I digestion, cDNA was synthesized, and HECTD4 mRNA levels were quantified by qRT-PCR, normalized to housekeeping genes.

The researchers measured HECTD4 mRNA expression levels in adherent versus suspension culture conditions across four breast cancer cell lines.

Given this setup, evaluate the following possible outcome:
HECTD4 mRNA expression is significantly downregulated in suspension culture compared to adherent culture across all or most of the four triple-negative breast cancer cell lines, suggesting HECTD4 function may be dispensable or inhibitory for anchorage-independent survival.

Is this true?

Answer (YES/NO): NO